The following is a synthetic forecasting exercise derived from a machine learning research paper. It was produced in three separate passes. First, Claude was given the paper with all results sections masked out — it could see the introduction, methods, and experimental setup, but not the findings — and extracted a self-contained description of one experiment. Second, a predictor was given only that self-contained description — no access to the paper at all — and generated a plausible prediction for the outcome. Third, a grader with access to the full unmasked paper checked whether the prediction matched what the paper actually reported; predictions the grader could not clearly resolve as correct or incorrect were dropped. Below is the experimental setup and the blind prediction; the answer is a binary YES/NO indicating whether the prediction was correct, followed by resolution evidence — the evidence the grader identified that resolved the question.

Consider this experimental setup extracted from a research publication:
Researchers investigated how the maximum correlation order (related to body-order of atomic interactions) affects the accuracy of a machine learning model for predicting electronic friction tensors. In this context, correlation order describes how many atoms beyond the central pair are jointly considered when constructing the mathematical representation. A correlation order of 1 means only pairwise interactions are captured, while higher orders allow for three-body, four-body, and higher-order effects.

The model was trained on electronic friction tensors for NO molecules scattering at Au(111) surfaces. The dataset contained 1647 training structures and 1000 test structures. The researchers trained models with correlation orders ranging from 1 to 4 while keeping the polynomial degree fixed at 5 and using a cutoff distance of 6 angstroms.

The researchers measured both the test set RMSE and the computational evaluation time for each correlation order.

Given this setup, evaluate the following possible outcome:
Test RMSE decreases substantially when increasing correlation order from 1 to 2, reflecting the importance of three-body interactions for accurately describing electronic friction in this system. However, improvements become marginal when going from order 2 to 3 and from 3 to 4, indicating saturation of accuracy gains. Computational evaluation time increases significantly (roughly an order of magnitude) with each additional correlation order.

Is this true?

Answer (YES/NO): NO